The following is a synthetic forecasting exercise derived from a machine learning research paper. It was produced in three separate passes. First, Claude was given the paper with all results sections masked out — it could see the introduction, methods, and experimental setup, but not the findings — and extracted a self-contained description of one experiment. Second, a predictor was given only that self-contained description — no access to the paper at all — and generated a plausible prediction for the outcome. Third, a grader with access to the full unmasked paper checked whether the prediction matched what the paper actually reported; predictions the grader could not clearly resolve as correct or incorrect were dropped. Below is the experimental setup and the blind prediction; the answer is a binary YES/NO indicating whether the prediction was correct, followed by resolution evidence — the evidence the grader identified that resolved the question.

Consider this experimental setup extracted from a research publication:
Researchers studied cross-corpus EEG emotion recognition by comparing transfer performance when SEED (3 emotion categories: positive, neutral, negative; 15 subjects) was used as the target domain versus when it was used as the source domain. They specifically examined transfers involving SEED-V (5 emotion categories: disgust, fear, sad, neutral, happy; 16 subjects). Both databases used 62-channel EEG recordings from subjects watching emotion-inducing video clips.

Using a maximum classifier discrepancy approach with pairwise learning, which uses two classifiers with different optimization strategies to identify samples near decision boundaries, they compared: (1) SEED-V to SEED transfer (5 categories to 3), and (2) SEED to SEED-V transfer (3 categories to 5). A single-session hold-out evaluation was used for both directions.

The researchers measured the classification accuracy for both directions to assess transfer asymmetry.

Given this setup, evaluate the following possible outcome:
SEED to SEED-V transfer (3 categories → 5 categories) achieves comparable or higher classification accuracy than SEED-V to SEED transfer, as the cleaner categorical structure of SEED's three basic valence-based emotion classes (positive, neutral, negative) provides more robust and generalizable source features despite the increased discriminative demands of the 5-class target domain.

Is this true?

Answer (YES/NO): NO